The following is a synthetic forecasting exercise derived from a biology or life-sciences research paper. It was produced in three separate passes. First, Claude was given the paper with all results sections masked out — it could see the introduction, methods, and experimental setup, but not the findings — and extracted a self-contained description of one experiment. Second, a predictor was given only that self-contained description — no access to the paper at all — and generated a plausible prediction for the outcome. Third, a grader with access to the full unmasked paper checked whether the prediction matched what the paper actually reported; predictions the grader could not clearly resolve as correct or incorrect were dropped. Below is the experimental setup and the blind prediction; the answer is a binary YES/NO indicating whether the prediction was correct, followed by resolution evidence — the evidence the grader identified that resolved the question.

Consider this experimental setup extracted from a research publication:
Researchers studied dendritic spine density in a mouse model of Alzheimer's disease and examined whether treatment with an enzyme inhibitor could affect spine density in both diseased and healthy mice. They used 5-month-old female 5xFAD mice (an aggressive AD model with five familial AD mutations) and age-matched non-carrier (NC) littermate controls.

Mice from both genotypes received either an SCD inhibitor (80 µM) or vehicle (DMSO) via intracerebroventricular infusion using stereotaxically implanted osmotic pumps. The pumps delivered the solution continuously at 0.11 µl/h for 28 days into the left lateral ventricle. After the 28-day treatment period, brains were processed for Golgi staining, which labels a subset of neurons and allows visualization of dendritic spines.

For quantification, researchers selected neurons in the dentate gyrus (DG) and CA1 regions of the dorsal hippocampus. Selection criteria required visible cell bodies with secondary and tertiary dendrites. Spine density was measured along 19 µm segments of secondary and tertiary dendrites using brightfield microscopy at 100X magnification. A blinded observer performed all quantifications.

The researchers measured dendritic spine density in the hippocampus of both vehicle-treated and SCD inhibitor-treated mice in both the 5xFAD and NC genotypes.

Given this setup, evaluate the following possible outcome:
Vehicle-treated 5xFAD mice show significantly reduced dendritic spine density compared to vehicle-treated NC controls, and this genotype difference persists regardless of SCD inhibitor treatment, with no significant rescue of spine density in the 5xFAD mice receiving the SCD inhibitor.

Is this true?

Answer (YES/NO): NO